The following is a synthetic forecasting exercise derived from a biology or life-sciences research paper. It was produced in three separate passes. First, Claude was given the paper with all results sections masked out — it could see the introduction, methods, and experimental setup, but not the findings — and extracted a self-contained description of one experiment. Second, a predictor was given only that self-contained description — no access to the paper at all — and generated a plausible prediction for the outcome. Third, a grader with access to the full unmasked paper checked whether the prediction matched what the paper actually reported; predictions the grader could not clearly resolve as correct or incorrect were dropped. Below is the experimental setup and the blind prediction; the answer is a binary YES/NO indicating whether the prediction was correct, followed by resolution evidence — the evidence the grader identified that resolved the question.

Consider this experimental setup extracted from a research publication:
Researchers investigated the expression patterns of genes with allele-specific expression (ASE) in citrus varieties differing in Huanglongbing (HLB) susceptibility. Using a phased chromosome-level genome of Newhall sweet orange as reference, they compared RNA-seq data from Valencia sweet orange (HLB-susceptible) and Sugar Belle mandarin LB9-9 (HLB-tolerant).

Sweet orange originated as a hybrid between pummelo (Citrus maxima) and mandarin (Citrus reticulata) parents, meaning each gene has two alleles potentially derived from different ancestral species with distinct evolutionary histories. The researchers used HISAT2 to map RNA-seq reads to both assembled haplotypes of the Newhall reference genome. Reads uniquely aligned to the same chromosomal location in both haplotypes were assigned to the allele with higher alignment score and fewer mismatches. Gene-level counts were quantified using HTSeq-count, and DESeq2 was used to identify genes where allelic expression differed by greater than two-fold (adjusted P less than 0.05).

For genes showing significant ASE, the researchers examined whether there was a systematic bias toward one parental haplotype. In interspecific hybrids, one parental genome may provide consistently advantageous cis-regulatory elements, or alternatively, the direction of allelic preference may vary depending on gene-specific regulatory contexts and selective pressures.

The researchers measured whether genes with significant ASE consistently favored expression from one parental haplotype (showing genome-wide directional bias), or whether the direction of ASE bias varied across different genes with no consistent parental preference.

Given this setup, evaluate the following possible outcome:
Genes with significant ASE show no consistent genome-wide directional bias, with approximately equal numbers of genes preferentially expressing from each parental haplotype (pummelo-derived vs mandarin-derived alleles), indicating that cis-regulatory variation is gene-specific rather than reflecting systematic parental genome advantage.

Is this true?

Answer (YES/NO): NO